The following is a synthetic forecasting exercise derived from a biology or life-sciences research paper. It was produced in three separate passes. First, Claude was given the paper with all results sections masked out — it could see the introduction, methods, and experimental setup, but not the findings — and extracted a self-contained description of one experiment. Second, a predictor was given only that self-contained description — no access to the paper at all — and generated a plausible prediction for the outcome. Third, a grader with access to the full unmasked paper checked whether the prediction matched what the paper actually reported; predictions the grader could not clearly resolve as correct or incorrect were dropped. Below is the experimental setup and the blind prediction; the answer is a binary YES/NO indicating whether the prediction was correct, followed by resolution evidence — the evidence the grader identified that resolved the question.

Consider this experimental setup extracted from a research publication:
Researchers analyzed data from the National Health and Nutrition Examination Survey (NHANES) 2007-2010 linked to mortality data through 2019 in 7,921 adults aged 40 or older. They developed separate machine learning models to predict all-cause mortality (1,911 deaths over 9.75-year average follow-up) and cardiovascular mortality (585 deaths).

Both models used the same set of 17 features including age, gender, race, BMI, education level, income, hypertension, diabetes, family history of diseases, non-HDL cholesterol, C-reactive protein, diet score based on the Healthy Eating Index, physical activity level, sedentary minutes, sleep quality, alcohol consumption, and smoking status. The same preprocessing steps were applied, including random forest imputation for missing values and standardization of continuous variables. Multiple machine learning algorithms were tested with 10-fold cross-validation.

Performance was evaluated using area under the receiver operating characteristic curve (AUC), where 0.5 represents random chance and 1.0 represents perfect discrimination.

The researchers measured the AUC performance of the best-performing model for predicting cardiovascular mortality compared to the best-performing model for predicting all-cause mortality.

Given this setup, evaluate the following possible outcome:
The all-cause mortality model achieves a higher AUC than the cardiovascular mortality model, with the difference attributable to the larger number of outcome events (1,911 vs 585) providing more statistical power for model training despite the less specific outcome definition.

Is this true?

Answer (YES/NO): YES